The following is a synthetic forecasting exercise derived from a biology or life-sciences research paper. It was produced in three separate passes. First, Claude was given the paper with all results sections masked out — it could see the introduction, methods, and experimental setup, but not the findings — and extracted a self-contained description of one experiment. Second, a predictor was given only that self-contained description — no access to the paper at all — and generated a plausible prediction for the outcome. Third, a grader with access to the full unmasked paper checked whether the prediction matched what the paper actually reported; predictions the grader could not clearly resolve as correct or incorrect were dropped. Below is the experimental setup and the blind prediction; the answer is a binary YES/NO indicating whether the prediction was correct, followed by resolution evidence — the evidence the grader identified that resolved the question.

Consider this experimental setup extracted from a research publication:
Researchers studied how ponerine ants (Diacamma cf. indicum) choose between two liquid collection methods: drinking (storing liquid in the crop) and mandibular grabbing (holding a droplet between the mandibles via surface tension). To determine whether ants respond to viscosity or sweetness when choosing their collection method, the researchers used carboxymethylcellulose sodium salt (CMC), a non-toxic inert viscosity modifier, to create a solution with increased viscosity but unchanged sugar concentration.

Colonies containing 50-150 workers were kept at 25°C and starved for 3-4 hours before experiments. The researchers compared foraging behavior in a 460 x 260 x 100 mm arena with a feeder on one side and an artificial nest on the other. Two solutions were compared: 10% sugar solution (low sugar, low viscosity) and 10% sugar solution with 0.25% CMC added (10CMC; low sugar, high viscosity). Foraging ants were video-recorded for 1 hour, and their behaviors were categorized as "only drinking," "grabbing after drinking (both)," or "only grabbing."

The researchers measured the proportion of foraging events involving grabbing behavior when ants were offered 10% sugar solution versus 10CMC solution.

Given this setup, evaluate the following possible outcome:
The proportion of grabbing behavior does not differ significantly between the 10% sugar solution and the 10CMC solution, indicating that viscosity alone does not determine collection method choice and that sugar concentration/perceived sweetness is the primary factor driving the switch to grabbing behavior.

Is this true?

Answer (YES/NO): NO